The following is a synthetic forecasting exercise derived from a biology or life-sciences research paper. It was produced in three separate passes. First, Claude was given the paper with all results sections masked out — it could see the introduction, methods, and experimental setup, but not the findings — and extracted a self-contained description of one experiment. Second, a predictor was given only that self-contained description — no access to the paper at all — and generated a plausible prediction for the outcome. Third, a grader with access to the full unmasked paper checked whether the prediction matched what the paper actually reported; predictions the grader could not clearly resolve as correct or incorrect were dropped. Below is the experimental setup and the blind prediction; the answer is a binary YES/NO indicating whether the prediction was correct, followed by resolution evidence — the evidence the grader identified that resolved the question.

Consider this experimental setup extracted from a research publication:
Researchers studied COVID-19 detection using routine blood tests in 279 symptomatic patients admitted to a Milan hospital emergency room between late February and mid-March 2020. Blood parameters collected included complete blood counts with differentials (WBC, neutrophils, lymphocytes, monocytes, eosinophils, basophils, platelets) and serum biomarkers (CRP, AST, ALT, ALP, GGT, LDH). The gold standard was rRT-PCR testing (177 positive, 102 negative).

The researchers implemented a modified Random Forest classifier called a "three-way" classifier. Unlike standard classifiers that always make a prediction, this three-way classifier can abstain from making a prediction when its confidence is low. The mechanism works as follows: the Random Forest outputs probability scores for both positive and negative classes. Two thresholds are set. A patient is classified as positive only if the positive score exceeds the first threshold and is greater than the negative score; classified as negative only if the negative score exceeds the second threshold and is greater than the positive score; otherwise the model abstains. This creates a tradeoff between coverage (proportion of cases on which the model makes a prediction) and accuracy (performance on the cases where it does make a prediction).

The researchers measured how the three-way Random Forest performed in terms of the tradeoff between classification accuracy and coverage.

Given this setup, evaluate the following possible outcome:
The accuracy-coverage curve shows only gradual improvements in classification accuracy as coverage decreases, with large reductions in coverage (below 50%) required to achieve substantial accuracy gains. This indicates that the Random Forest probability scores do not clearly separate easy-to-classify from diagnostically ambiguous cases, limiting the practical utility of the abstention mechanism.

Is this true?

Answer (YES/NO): NO